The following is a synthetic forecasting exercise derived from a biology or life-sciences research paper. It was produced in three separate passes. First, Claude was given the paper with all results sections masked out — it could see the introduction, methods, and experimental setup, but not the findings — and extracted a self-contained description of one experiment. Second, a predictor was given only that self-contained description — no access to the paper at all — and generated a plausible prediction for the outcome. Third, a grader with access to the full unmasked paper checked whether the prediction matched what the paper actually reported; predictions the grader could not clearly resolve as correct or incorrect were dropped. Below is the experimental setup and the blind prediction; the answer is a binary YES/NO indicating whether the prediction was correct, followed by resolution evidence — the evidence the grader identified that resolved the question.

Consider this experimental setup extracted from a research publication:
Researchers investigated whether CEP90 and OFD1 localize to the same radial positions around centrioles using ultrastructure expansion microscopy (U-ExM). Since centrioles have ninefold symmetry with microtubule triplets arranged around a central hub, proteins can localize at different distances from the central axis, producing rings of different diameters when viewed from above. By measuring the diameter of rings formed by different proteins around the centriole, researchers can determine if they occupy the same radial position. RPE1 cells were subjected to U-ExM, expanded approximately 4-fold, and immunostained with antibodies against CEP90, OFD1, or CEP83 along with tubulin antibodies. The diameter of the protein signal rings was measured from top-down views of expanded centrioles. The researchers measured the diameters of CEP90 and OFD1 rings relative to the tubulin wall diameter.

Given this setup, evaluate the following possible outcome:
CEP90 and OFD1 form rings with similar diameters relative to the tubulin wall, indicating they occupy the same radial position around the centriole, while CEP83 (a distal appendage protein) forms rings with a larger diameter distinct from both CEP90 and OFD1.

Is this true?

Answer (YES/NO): NO